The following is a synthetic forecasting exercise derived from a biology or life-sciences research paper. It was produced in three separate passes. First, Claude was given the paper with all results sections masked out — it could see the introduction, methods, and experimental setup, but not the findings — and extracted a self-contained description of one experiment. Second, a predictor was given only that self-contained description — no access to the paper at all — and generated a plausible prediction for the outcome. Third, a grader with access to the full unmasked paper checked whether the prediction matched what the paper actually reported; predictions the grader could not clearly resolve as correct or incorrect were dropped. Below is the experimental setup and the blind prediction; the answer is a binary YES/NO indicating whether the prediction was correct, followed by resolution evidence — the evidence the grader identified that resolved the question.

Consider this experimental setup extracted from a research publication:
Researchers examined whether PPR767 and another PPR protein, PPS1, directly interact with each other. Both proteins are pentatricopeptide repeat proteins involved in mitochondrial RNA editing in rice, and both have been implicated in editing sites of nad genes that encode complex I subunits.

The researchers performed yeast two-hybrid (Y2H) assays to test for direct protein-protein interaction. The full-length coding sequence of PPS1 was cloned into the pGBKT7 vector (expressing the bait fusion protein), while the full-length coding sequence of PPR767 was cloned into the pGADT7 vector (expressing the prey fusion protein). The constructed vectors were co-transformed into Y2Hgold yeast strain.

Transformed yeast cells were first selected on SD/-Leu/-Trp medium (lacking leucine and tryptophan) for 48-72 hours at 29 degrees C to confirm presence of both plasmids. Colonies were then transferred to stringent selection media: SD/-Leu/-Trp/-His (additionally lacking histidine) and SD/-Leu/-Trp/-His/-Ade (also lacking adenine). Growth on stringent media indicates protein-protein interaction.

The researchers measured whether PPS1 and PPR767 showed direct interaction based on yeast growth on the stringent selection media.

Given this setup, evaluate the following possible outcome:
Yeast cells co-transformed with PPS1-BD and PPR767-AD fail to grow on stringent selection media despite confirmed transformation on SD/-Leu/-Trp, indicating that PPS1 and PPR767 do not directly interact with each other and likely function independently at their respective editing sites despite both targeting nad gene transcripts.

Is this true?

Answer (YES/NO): YES